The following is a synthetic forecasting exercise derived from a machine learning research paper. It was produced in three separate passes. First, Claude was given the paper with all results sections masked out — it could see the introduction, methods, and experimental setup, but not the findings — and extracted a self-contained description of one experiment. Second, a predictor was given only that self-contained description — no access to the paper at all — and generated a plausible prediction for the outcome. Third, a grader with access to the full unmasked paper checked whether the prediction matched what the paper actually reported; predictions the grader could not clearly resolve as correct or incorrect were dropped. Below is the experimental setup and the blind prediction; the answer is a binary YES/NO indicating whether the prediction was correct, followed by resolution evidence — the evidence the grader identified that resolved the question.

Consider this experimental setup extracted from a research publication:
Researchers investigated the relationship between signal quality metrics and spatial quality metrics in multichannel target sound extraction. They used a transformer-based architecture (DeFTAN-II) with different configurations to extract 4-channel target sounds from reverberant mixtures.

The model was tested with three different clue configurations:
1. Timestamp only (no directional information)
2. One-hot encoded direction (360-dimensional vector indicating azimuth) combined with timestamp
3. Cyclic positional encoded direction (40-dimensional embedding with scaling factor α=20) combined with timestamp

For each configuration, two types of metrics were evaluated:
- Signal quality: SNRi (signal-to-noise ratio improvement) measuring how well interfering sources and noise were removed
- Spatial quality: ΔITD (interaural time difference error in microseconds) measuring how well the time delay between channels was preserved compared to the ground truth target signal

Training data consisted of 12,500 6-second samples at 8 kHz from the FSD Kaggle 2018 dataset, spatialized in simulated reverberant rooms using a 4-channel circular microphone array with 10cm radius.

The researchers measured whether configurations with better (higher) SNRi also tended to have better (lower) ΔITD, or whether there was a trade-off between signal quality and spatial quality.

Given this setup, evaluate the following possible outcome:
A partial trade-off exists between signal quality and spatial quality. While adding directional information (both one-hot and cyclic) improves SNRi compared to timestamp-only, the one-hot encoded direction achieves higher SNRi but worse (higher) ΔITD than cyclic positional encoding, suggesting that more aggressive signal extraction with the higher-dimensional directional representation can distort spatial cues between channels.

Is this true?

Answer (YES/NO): NO